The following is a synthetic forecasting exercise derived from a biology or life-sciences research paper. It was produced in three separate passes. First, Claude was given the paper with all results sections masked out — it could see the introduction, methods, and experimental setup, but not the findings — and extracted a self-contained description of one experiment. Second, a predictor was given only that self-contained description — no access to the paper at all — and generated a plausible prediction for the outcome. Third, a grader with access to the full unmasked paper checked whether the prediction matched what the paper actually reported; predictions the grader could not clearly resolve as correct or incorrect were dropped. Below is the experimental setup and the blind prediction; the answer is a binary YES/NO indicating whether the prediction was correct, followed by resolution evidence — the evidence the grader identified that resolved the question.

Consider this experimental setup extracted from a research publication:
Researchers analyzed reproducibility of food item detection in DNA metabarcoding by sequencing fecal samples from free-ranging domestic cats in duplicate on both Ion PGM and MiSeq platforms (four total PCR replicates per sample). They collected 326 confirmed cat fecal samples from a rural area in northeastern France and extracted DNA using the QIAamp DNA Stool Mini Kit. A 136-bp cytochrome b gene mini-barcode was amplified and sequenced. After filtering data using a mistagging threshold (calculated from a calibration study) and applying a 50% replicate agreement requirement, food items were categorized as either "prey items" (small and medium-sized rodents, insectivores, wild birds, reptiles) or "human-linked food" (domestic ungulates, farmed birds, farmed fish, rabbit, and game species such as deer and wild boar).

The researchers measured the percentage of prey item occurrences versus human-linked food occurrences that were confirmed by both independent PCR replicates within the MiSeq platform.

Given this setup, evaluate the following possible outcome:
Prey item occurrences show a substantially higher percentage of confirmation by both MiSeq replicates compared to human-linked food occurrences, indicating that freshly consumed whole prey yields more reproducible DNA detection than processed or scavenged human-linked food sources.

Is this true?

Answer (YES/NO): YES